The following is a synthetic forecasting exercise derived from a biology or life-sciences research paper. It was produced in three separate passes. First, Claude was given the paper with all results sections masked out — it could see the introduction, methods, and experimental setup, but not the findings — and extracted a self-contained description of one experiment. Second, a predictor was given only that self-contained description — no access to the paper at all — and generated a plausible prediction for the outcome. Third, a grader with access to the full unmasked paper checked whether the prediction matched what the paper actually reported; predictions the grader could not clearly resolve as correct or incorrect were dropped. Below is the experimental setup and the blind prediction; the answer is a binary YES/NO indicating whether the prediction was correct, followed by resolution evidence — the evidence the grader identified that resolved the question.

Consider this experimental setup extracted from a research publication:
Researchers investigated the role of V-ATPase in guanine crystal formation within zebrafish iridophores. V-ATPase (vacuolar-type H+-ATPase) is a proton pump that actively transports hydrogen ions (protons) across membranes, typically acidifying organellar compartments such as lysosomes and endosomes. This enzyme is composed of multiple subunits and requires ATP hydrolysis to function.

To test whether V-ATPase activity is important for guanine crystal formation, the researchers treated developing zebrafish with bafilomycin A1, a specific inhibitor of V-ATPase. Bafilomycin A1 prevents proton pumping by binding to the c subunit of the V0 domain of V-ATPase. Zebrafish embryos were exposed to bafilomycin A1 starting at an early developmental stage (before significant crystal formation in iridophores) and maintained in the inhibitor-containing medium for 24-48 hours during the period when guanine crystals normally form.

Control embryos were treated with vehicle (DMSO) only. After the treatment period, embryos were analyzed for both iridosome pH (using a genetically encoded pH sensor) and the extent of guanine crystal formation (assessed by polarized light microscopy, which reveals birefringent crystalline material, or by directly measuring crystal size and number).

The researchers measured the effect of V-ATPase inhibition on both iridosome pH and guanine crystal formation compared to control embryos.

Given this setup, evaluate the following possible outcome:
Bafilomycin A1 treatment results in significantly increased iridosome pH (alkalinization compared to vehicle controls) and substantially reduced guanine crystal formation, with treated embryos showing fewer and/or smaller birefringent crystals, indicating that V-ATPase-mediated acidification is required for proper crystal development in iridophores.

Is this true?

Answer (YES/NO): YES